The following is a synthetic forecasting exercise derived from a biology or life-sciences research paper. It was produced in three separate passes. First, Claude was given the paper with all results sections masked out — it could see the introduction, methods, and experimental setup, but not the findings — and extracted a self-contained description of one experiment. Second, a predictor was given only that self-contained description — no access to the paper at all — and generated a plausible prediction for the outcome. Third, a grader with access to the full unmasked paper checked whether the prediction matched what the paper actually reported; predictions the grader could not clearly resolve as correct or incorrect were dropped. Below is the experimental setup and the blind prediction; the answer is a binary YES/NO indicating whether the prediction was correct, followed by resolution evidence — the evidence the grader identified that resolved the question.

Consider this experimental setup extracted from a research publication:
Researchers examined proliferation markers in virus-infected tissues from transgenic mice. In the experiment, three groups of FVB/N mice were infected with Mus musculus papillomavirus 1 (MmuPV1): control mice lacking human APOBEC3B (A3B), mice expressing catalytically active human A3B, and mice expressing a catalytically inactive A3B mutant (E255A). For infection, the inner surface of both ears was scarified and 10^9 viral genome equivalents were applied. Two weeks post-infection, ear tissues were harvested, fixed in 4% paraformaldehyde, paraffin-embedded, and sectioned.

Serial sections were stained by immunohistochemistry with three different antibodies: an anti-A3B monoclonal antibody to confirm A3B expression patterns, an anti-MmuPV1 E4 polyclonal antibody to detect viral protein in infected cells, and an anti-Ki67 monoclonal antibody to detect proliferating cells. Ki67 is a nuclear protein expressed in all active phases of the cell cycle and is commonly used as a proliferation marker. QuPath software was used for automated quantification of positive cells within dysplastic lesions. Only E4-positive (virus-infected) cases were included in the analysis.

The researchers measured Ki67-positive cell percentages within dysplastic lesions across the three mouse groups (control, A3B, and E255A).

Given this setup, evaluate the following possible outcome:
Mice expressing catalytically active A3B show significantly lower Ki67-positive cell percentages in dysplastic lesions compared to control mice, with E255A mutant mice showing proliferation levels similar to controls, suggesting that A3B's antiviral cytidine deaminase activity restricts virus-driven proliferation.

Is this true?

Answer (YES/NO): NO